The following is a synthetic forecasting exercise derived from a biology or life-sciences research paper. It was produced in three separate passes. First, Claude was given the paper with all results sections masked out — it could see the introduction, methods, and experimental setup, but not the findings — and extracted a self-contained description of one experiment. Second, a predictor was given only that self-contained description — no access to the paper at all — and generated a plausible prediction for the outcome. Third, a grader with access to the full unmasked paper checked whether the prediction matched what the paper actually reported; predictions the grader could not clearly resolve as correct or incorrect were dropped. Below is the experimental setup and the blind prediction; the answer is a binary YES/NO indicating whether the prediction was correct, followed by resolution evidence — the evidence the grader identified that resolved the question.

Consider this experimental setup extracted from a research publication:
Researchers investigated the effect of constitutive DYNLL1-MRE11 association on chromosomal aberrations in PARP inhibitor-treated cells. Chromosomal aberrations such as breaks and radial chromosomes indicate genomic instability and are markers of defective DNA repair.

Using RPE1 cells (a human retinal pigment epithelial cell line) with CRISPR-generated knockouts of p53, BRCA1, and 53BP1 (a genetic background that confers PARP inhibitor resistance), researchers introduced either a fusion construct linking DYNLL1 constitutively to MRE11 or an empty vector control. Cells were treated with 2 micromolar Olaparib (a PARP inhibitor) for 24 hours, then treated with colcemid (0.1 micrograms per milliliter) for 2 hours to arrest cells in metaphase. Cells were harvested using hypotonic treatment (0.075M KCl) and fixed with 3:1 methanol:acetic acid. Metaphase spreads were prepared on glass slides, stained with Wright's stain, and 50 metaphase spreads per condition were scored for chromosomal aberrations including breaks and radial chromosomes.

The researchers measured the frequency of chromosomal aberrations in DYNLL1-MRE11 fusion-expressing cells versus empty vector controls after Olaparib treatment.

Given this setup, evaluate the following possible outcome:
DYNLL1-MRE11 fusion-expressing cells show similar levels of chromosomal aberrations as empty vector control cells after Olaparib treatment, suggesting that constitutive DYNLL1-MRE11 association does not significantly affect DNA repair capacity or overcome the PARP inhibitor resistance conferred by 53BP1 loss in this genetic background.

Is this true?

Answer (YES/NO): NO